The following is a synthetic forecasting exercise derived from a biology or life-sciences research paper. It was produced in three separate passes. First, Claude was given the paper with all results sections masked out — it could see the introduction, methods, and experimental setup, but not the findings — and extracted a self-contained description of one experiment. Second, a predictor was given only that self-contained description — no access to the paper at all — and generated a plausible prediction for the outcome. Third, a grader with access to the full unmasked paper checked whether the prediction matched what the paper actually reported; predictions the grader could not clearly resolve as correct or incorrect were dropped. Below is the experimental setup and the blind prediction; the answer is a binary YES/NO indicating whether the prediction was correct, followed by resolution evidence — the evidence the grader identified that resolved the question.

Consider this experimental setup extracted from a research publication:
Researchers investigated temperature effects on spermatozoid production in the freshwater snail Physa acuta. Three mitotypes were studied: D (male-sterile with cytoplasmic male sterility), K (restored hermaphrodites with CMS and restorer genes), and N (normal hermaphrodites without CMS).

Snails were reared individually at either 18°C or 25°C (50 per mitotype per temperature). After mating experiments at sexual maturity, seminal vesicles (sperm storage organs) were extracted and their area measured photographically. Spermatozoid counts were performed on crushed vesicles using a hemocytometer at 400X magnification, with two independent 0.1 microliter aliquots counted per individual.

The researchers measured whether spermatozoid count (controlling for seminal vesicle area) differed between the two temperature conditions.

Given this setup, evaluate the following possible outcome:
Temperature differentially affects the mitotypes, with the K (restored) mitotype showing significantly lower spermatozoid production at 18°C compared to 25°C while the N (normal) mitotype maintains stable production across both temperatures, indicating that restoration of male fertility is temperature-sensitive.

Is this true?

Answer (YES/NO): NO